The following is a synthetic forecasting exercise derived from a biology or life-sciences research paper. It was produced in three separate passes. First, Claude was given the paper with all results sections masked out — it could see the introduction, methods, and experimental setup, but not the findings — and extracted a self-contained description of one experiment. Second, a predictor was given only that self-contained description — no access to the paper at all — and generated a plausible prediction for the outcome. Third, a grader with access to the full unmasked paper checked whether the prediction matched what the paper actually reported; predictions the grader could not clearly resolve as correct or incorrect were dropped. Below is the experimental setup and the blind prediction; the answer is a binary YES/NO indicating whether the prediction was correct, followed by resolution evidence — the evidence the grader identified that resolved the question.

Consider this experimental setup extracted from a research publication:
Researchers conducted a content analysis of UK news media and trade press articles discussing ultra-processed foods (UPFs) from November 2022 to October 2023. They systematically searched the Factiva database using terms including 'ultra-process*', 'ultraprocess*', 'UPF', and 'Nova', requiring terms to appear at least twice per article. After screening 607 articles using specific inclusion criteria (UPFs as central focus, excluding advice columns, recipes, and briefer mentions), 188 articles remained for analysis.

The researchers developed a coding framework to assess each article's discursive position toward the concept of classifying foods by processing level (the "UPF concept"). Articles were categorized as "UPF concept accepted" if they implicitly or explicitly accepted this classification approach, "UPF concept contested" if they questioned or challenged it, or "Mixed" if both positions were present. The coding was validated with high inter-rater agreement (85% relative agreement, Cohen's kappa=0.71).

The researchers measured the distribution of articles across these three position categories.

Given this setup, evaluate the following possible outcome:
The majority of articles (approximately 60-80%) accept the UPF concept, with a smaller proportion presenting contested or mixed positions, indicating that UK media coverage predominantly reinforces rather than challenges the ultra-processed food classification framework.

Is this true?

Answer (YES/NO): NO